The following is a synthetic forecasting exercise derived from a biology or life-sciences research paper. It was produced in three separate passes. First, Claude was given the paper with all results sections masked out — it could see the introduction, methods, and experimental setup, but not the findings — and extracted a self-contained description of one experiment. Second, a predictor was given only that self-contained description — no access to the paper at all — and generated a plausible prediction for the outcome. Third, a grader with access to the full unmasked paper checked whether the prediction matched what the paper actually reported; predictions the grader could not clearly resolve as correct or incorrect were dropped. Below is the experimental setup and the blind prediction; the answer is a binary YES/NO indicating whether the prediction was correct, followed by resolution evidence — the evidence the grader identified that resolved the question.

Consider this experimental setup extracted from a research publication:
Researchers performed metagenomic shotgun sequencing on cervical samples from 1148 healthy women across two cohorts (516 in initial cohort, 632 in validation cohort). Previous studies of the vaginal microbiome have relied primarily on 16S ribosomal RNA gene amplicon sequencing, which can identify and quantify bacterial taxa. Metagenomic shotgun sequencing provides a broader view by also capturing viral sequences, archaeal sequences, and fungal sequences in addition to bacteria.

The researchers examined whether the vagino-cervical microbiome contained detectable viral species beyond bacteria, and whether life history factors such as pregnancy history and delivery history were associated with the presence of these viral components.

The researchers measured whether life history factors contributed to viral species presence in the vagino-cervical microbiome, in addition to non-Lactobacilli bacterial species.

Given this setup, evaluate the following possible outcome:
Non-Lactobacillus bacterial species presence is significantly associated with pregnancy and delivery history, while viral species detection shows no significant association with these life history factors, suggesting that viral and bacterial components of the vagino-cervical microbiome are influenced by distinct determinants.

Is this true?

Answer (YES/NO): NO